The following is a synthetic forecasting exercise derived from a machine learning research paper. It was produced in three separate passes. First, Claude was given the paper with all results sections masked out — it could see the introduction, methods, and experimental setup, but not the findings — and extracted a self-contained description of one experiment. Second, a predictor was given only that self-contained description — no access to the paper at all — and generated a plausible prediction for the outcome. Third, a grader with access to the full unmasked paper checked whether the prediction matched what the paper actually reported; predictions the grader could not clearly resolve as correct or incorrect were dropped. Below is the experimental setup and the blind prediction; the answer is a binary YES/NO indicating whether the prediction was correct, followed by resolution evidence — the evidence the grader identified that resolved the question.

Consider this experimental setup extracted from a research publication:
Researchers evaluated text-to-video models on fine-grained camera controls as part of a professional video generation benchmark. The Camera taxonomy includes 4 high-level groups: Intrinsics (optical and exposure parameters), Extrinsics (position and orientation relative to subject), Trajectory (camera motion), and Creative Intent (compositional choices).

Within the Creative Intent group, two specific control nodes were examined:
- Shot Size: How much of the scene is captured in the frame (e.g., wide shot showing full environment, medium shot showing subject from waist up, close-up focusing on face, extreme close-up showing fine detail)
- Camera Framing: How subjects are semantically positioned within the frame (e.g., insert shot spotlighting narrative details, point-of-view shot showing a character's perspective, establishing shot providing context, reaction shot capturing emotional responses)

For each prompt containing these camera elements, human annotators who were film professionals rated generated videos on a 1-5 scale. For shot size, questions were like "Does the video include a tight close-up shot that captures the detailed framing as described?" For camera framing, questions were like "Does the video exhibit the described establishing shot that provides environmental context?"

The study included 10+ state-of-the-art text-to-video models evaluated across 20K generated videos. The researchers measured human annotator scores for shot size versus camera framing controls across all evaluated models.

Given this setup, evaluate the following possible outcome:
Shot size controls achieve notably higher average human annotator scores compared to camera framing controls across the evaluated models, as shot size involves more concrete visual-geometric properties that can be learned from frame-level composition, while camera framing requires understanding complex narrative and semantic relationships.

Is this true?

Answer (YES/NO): YES